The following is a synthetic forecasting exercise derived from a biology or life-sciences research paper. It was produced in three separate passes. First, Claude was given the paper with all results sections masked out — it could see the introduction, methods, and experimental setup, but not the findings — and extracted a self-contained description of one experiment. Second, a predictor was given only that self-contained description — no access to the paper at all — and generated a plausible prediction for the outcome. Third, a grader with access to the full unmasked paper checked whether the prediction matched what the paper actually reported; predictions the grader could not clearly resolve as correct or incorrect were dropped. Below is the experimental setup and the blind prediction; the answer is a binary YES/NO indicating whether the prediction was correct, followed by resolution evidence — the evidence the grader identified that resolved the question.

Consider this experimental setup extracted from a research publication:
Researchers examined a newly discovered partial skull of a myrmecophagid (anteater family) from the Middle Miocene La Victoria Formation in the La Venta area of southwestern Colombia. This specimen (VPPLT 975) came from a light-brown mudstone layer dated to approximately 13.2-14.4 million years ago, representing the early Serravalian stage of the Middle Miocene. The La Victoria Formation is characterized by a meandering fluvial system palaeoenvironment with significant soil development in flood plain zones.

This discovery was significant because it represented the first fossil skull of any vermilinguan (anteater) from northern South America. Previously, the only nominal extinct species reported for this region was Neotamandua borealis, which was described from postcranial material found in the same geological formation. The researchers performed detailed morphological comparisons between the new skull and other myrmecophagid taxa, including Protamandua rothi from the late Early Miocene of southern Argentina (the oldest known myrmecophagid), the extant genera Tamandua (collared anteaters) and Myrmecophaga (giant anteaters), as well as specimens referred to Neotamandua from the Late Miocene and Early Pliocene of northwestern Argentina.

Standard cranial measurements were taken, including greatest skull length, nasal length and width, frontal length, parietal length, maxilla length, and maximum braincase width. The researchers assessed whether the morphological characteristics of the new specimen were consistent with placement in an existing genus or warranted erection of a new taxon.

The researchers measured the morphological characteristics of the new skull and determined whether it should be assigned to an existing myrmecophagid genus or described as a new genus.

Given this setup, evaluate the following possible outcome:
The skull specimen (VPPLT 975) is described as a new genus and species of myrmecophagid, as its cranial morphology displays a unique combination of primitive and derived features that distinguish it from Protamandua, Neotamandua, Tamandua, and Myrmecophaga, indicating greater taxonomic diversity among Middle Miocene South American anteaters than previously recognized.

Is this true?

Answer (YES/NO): YES